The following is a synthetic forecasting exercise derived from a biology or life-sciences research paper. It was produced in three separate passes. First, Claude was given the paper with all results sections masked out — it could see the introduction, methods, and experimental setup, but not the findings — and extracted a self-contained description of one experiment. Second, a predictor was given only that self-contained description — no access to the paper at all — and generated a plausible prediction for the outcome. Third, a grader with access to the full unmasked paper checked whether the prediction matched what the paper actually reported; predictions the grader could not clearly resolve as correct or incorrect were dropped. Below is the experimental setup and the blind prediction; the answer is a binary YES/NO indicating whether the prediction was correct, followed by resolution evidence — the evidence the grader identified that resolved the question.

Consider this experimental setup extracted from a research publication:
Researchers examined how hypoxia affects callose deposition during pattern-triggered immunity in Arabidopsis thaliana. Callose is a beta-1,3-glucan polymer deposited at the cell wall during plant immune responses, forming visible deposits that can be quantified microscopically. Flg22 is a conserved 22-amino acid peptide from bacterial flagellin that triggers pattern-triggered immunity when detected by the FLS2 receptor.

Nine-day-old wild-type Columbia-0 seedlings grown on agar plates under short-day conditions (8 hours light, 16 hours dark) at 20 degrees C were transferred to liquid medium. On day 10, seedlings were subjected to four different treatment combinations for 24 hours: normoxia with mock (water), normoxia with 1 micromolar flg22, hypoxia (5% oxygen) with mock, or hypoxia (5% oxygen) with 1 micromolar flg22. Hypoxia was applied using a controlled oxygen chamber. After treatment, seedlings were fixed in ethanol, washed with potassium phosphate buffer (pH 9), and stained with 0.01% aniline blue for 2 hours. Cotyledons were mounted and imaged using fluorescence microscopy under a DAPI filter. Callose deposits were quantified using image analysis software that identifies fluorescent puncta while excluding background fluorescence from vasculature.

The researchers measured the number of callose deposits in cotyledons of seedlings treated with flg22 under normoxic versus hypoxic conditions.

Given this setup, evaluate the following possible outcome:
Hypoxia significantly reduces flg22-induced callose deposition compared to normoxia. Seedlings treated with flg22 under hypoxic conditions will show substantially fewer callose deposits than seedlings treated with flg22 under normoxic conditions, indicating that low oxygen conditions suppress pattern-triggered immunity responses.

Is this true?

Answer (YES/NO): YES